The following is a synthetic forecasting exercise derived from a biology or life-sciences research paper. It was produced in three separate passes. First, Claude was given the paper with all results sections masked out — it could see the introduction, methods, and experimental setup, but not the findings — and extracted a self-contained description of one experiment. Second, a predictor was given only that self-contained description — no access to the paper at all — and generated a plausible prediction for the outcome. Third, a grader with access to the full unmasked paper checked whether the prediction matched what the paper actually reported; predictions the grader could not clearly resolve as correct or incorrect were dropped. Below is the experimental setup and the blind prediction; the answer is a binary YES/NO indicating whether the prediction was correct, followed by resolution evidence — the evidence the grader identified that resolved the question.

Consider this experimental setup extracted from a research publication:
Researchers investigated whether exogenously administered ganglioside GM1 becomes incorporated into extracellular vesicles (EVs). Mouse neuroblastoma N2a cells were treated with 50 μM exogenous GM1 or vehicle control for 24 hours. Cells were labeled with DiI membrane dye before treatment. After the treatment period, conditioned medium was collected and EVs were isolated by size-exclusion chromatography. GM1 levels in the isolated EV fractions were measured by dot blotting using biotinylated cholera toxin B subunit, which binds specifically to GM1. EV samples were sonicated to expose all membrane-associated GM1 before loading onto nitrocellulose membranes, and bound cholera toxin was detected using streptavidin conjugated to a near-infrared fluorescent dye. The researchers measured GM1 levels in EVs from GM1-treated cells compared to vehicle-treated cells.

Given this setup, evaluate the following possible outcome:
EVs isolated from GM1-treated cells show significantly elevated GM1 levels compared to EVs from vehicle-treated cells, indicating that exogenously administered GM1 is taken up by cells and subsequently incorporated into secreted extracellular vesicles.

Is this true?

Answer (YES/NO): YES